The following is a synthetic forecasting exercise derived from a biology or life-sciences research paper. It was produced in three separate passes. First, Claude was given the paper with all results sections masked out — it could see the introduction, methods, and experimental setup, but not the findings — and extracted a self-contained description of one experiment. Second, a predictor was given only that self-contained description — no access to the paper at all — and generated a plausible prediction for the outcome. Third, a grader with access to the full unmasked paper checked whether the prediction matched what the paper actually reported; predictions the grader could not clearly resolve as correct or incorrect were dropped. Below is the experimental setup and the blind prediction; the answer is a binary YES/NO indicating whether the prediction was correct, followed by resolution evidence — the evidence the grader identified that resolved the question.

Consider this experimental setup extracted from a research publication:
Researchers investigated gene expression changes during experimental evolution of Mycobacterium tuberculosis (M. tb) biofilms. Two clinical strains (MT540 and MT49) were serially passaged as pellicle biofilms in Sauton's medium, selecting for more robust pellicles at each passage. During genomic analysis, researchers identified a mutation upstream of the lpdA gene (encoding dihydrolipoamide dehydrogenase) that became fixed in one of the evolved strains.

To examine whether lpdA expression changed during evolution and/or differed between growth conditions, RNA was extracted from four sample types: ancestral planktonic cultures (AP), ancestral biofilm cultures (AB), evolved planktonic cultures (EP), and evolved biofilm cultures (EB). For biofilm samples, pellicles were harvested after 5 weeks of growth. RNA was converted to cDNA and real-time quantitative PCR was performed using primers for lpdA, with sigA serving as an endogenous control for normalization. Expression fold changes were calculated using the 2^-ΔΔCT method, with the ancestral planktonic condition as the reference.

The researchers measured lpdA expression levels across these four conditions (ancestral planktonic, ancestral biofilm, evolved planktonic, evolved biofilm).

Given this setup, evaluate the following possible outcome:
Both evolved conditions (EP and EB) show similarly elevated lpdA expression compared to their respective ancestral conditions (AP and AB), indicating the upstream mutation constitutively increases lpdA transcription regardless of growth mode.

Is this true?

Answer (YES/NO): YES